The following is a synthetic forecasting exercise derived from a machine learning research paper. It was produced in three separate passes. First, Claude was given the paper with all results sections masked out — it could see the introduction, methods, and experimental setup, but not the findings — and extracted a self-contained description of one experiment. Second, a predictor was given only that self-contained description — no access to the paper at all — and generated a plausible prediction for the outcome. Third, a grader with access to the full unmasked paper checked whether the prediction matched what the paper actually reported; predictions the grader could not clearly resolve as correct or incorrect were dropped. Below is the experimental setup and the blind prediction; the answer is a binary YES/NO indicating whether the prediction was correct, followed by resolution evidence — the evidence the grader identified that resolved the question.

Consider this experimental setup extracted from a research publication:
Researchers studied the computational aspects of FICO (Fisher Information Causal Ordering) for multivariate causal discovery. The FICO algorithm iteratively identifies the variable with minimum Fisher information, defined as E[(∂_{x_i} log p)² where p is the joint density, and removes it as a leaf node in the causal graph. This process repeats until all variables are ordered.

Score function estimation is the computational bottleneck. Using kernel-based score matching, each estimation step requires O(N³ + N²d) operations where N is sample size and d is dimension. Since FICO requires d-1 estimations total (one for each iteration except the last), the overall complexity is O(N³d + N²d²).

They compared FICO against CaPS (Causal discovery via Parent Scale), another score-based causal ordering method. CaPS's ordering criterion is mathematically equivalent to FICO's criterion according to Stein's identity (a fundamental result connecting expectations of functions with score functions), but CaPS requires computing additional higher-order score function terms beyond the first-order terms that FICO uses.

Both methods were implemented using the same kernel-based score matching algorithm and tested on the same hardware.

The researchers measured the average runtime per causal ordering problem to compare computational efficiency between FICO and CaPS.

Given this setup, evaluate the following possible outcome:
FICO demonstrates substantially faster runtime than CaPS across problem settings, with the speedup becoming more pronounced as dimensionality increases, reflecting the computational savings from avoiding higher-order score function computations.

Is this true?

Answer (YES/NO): YES